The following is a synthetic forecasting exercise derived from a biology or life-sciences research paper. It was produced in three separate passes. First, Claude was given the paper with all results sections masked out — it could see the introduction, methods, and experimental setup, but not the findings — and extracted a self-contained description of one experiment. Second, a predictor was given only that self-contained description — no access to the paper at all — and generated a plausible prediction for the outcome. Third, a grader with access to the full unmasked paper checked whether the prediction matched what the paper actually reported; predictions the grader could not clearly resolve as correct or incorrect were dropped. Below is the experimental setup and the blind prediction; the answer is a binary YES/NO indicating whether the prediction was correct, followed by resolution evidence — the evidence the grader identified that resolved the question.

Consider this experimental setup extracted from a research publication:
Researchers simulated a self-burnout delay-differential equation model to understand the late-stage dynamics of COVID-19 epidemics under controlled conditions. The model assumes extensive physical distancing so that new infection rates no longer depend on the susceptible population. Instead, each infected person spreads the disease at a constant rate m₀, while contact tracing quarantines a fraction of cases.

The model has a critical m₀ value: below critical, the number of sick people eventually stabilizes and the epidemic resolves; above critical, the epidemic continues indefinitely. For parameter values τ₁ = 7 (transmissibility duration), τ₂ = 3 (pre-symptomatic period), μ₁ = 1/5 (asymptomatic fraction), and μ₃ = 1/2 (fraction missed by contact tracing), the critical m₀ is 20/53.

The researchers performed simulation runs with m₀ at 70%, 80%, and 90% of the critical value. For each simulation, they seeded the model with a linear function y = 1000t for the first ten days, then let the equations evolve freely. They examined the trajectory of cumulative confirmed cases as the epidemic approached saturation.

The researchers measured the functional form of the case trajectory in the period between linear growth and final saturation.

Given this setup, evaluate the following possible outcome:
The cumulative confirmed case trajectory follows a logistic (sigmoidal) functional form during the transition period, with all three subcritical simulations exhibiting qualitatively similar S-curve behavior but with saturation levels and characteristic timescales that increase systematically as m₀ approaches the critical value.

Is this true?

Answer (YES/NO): NO